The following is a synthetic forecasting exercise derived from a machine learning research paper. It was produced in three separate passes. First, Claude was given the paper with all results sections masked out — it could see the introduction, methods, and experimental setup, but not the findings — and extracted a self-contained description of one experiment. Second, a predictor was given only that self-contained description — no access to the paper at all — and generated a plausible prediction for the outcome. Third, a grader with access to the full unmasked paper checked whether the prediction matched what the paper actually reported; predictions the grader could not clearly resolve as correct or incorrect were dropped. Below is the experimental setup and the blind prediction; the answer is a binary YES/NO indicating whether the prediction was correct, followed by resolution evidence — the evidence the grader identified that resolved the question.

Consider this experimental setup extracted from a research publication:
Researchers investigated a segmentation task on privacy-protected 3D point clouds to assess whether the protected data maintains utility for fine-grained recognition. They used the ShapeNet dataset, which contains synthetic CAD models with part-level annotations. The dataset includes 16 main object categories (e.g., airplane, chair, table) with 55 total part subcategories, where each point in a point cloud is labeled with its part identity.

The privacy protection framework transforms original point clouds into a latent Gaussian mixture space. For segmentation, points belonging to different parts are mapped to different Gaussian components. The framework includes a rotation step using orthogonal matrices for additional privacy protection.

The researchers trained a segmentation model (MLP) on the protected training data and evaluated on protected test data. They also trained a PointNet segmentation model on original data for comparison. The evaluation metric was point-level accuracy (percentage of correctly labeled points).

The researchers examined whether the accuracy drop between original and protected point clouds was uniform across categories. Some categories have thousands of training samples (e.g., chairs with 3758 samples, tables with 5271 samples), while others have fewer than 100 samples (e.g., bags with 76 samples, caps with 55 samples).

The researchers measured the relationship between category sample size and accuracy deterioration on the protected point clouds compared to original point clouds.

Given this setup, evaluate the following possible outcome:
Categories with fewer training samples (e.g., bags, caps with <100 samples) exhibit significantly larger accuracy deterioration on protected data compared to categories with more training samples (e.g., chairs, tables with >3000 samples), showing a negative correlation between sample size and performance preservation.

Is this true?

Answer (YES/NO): YES